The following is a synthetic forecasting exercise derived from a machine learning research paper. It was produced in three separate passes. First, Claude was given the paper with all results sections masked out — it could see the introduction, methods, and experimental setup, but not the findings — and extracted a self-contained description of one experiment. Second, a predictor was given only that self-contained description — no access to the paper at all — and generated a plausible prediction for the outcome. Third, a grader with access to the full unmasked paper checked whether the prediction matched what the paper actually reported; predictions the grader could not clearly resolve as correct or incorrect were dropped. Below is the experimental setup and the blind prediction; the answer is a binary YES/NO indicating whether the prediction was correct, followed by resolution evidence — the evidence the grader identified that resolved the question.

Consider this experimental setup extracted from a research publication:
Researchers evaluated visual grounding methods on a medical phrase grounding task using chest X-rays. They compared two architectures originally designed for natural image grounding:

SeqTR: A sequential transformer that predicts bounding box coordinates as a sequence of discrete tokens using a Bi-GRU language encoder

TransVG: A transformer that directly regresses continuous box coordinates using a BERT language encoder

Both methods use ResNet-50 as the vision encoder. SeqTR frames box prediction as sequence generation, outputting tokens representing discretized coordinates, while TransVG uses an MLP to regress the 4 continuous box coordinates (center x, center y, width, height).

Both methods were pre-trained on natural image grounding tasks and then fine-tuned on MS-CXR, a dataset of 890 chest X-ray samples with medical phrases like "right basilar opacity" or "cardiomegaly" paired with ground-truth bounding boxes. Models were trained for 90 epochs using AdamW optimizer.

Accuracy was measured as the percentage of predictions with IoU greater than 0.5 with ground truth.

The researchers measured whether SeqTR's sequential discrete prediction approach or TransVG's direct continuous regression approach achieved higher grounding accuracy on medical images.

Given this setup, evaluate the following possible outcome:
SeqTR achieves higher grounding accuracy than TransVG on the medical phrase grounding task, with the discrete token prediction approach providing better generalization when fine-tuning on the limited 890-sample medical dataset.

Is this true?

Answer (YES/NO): NO